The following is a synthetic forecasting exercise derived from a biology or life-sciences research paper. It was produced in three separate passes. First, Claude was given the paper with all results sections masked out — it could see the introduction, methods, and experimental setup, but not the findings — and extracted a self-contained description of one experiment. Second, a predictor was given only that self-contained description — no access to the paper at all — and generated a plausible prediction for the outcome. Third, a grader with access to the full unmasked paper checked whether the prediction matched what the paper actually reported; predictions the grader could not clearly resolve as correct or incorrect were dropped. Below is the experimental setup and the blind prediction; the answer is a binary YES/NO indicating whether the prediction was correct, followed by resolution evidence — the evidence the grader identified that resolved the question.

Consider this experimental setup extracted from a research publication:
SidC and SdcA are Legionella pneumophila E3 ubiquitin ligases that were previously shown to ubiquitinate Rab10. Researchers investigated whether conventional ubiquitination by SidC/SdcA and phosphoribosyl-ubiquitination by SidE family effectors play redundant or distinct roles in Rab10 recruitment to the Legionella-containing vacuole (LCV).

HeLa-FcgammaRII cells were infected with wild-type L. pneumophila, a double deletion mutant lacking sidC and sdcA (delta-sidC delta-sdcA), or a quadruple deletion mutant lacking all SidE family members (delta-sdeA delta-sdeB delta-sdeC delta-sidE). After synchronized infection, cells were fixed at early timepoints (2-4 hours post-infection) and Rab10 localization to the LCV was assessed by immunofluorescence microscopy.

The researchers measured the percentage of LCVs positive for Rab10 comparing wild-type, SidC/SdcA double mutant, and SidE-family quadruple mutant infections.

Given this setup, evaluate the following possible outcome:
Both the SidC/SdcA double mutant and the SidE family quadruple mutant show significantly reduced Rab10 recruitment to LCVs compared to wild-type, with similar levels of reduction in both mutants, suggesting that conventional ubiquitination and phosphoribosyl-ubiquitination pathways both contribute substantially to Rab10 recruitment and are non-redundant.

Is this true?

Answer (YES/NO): NO